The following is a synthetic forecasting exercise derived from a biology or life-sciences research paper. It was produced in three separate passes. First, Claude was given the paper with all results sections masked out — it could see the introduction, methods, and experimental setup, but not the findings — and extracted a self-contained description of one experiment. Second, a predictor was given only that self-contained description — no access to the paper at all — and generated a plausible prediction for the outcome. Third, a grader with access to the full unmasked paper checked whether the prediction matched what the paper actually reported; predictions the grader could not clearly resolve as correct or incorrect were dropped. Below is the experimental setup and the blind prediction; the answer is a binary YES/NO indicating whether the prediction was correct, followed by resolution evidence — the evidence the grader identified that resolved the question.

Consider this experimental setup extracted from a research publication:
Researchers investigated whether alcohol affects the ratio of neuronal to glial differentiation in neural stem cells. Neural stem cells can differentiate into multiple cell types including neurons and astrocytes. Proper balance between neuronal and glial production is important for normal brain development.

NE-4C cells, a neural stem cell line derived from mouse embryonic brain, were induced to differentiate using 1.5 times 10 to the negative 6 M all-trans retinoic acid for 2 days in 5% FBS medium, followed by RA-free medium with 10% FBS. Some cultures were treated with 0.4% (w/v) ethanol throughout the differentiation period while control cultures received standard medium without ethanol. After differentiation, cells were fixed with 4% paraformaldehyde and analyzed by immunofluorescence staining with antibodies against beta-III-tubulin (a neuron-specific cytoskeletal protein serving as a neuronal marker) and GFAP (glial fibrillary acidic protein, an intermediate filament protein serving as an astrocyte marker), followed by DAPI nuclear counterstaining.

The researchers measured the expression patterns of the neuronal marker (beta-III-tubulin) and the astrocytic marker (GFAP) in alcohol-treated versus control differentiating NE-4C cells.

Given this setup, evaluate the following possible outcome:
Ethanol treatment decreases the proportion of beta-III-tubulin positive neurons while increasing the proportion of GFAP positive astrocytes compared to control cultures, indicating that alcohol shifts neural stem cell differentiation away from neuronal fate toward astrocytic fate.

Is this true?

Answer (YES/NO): NO